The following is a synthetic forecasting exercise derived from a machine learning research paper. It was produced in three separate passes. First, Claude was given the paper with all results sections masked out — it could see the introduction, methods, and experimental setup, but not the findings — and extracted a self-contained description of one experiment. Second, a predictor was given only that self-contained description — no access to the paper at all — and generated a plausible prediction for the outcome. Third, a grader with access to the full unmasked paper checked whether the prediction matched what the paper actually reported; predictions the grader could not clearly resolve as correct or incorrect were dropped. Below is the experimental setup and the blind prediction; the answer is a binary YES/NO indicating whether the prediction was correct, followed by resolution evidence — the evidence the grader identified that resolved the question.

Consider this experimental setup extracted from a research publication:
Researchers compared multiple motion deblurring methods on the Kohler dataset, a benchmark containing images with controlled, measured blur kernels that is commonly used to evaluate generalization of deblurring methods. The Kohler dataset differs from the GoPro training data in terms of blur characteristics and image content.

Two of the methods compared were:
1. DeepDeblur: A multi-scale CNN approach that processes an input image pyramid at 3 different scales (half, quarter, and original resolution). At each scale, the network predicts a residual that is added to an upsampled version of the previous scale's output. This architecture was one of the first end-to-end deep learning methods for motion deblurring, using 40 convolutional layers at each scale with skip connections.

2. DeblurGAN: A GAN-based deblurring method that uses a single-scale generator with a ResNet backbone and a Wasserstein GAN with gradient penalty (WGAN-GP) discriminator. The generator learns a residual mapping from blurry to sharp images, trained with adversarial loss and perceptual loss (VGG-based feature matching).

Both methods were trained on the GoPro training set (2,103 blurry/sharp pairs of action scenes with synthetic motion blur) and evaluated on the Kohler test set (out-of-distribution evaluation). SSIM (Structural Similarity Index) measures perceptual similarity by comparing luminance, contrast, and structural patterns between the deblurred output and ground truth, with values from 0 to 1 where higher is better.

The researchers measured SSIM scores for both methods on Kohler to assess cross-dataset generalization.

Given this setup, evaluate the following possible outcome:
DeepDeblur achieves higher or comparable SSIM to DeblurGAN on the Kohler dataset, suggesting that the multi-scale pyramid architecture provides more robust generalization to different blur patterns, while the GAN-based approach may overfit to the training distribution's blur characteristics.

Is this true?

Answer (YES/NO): NO